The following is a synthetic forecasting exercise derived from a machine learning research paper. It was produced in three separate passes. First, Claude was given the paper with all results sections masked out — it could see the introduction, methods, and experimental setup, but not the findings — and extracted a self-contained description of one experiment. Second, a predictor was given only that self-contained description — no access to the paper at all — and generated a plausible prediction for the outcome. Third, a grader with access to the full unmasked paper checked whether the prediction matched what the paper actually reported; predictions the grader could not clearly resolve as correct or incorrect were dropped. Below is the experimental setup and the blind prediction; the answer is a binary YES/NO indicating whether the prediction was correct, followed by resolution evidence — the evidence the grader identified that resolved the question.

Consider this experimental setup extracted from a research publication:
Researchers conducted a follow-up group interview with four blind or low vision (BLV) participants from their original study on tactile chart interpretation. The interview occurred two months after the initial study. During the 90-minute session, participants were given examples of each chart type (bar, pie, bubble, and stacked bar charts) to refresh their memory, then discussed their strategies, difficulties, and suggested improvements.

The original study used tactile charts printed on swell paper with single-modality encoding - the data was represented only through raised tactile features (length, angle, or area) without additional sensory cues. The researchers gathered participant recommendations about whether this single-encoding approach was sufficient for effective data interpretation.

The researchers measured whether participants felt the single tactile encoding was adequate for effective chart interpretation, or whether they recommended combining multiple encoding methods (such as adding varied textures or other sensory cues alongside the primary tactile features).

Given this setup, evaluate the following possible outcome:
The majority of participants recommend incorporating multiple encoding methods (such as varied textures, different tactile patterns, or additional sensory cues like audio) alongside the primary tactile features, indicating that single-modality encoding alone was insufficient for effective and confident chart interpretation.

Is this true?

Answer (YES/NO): YES